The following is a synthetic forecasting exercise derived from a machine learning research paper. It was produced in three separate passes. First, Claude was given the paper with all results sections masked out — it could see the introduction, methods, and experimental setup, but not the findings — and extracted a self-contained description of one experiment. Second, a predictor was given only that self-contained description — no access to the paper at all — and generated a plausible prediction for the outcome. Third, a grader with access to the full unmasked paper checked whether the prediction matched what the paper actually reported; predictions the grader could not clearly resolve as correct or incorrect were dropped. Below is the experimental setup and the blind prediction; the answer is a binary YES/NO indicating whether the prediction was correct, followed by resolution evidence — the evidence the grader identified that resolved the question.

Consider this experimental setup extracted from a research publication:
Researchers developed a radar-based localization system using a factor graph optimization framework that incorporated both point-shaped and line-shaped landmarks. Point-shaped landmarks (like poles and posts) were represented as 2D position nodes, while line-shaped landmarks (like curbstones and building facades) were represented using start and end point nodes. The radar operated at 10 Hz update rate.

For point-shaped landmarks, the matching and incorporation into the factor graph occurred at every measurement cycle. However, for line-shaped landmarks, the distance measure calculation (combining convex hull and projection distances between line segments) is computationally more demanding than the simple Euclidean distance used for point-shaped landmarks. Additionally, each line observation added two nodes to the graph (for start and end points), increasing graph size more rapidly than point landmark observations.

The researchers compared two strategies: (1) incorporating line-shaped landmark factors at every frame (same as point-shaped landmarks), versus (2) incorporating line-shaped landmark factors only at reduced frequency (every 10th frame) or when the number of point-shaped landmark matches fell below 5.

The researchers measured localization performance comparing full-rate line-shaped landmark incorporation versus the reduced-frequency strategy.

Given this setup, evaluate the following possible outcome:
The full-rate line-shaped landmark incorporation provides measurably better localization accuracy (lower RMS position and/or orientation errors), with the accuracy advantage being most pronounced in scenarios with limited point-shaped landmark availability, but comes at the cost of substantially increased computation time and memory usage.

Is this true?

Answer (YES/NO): NO